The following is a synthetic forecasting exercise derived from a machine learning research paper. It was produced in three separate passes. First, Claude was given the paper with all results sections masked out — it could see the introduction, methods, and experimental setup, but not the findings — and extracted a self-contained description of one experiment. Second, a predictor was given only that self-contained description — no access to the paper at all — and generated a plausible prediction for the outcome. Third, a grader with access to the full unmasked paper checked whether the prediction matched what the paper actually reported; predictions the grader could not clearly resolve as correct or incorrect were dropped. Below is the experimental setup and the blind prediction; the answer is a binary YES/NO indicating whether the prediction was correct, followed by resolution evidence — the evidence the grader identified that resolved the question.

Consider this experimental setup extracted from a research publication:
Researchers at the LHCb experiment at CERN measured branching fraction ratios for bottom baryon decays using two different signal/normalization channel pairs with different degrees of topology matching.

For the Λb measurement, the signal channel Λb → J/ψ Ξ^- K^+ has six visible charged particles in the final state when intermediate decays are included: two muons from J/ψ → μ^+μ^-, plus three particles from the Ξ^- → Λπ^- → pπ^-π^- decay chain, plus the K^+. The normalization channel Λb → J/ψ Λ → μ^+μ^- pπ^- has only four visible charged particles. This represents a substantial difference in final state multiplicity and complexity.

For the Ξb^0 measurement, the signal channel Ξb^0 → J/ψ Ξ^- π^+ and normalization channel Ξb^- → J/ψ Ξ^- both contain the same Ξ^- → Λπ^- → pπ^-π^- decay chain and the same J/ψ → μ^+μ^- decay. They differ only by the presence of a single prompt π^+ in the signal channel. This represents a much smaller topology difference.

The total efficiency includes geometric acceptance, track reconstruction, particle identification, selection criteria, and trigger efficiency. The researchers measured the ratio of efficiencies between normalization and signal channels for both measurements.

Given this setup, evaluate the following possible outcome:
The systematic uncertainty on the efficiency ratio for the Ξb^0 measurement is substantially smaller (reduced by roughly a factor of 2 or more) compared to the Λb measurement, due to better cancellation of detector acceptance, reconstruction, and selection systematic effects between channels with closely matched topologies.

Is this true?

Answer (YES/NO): NO